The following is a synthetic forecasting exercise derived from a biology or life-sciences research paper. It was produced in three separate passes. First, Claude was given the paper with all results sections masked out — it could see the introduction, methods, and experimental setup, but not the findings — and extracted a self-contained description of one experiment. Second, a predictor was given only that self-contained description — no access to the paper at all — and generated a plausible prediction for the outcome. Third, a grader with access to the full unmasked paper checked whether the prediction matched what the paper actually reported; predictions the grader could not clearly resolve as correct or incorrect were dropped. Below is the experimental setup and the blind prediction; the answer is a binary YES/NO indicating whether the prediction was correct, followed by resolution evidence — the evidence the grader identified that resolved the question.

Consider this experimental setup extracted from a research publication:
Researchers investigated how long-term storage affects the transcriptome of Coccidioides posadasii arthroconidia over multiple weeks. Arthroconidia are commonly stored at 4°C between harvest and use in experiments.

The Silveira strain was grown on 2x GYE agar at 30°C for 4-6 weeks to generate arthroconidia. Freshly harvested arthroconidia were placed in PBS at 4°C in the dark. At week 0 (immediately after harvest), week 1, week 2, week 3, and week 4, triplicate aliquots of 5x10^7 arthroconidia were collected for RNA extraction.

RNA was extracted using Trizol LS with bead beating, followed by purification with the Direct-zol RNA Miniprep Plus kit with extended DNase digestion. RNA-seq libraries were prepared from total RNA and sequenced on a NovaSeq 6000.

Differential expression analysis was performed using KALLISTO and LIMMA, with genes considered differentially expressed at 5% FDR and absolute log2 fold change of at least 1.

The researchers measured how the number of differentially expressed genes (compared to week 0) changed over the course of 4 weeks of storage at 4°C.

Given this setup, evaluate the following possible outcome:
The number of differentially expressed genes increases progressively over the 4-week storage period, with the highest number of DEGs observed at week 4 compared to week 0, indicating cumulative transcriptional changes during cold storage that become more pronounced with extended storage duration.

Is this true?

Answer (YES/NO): YES